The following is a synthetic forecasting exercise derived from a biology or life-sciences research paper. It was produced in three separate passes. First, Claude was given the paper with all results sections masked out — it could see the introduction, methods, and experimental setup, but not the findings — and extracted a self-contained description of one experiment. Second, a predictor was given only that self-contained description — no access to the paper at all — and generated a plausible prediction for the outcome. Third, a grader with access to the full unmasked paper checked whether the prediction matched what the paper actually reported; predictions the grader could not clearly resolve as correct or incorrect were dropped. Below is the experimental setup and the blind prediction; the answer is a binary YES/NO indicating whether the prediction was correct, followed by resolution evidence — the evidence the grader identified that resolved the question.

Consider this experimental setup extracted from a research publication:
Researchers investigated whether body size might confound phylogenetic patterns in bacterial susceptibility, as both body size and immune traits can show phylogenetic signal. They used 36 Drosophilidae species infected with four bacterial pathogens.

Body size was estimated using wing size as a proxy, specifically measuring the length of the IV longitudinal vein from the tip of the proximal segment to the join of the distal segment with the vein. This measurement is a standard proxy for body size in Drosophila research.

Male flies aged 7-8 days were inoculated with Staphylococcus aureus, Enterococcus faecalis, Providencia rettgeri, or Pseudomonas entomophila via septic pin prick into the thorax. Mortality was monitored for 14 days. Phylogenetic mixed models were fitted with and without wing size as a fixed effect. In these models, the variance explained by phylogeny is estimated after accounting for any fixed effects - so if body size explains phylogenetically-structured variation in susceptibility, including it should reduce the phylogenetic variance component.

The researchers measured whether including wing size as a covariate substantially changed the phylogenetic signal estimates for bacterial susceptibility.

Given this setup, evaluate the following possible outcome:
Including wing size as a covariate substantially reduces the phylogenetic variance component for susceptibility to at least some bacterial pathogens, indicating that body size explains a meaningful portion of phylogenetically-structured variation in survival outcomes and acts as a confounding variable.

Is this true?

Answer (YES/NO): NO